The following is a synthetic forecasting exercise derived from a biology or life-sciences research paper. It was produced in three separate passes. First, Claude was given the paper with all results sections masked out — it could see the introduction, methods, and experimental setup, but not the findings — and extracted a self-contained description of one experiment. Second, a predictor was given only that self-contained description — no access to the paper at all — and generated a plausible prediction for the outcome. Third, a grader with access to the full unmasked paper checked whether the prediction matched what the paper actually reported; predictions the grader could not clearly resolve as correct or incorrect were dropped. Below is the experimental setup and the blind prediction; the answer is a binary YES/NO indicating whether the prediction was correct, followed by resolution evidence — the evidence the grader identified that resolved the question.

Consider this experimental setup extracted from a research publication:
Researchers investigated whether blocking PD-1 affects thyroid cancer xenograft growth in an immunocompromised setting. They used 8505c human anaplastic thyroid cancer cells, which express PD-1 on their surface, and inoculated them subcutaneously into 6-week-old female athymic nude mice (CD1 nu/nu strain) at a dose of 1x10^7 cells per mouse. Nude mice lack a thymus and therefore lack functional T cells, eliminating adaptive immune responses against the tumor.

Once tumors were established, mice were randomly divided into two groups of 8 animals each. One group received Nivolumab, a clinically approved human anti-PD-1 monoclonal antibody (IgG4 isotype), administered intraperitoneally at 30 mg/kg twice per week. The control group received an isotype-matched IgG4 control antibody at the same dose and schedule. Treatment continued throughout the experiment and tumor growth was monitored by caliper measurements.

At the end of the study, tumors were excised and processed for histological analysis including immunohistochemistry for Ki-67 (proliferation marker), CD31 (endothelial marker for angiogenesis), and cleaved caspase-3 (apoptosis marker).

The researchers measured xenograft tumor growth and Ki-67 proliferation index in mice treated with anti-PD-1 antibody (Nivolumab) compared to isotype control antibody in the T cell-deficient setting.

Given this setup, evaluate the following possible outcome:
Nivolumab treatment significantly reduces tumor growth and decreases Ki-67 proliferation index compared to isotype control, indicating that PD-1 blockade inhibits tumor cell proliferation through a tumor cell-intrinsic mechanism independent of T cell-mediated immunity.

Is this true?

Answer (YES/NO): YES